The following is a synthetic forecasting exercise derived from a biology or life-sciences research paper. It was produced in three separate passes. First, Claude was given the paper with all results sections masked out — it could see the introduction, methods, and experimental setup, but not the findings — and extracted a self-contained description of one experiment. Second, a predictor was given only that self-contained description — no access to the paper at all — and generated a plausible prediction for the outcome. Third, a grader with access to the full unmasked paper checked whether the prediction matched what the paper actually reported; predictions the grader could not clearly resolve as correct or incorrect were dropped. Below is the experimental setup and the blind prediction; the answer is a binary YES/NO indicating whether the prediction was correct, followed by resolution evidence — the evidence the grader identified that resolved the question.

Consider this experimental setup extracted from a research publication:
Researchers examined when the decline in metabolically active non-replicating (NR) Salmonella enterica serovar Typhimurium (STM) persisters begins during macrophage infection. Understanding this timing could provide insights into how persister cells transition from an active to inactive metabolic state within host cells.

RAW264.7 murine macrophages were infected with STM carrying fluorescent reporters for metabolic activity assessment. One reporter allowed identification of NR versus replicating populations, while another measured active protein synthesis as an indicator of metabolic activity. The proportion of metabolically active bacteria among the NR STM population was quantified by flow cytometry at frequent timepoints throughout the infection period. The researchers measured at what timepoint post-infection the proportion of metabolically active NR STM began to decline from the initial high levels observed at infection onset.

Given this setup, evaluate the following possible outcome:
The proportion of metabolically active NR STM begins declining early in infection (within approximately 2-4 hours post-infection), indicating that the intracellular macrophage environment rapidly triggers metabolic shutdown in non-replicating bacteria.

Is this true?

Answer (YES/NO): NO